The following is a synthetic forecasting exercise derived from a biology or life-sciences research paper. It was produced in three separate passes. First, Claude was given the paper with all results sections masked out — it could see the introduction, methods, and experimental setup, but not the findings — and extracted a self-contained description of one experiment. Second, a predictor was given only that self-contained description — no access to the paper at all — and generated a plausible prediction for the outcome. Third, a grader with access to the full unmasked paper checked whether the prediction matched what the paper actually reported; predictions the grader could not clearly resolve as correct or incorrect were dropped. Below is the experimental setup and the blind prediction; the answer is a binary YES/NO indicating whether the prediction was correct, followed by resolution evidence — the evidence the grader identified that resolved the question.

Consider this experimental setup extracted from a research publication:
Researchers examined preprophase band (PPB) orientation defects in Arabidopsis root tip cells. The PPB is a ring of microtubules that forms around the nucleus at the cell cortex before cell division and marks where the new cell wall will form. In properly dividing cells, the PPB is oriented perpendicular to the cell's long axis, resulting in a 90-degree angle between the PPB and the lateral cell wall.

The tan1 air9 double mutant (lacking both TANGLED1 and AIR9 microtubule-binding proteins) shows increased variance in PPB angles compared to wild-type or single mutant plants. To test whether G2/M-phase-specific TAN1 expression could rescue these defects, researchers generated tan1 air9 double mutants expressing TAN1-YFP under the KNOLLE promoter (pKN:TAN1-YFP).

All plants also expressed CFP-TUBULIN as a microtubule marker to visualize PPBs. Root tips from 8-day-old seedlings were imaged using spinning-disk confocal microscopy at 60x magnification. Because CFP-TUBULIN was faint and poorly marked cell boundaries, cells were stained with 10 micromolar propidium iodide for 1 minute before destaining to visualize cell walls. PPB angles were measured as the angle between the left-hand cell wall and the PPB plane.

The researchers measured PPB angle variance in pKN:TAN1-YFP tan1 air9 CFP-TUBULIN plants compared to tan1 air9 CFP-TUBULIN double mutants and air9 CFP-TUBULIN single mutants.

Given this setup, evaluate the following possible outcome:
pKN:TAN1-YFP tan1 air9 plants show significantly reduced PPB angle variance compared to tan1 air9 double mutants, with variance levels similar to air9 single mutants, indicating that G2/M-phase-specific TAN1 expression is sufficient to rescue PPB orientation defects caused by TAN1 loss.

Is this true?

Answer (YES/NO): YES